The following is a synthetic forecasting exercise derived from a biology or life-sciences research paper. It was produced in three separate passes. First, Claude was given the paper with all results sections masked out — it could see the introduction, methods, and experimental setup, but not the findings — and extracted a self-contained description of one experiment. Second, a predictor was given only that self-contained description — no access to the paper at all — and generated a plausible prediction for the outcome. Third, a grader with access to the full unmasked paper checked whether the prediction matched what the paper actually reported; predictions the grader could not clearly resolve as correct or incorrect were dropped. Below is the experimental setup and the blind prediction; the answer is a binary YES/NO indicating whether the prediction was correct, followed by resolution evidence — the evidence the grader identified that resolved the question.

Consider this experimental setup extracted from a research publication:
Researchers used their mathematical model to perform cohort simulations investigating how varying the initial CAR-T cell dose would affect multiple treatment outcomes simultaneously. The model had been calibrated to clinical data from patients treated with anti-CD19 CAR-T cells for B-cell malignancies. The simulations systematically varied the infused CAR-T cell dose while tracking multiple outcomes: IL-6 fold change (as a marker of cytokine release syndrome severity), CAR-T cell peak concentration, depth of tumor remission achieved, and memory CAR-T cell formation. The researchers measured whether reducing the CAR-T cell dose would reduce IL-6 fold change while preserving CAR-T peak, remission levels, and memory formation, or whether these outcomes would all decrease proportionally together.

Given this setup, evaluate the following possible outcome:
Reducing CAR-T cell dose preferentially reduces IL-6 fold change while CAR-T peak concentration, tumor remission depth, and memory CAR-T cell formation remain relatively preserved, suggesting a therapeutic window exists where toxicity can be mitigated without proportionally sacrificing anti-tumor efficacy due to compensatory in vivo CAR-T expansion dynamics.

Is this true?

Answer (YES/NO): YES